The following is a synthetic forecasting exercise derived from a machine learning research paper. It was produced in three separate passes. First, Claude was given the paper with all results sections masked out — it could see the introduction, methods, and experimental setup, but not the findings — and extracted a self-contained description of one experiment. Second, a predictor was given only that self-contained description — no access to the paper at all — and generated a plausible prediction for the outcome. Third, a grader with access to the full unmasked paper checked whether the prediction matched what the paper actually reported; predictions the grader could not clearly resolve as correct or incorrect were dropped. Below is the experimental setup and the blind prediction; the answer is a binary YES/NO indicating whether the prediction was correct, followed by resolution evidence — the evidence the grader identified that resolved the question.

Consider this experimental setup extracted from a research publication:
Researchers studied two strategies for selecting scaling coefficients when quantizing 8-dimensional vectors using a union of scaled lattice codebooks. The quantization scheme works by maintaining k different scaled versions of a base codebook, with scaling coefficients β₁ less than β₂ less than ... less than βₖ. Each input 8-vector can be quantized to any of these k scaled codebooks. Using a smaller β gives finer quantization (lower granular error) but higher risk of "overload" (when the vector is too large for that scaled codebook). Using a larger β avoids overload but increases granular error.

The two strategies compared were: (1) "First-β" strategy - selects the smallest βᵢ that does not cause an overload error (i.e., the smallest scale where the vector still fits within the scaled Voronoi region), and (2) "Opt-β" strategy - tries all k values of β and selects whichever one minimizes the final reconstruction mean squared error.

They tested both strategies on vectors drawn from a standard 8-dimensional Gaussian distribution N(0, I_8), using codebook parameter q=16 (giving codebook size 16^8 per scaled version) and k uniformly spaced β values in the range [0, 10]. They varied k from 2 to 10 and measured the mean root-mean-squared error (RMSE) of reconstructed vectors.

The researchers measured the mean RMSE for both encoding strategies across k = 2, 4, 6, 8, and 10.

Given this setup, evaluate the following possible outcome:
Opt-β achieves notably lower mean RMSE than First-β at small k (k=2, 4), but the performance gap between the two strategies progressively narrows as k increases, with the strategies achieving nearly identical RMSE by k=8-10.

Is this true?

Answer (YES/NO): NO